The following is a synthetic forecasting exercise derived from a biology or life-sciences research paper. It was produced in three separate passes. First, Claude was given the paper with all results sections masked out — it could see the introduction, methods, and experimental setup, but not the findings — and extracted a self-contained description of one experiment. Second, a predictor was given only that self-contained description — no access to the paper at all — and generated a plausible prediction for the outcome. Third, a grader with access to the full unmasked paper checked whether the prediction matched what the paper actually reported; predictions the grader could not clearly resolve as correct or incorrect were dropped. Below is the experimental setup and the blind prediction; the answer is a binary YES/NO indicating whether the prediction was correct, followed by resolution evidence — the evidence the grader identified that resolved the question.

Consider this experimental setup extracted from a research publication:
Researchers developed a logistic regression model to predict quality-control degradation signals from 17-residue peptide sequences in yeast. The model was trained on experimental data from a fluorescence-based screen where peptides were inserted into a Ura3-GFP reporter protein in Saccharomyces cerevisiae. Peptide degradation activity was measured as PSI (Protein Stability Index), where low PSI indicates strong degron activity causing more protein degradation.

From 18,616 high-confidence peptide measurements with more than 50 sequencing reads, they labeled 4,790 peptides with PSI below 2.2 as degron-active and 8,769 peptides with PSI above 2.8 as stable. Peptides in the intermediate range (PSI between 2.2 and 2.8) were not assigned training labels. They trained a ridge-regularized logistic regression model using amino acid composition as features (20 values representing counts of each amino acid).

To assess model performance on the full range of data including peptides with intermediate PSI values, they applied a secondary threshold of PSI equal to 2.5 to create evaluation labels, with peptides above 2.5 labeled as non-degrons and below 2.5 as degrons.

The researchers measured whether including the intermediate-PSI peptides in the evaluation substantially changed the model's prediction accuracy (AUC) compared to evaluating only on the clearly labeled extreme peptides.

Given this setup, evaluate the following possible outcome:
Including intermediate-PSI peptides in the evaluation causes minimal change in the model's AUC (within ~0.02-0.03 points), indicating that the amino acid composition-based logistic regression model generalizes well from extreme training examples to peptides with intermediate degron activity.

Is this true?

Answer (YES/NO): YES